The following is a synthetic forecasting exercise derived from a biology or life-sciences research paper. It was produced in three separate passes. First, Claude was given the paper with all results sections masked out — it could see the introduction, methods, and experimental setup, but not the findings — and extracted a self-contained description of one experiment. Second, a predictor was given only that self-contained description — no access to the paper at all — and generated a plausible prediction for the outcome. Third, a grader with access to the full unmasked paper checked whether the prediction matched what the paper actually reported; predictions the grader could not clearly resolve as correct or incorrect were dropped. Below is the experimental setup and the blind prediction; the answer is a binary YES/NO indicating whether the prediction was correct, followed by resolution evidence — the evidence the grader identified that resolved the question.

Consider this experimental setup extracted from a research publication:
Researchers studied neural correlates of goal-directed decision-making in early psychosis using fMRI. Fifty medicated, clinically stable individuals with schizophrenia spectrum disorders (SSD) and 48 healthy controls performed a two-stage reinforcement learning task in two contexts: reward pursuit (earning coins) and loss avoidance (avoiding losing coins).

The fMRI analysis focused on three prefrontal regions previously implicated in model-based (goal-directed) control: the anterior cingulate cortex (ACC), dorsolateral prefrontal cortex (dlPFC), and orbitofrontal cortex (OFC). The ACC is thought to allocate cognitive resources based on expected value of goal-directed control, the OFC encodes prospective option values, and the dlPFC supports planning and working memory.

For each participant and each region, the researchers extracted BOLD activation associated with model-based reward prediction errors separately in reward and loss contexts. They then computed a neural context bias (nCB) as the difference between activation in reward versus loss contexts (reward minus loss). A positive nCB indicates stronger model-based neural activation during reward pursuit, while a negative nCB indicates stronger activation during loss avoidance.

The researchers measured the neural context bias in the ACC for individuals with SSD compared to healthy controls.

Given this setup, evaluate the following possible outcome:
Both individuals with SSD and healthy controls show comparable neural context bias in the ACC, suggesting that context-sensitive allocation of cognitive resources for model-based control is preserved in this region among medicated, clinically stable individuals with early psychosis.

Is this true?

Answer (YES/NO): NO